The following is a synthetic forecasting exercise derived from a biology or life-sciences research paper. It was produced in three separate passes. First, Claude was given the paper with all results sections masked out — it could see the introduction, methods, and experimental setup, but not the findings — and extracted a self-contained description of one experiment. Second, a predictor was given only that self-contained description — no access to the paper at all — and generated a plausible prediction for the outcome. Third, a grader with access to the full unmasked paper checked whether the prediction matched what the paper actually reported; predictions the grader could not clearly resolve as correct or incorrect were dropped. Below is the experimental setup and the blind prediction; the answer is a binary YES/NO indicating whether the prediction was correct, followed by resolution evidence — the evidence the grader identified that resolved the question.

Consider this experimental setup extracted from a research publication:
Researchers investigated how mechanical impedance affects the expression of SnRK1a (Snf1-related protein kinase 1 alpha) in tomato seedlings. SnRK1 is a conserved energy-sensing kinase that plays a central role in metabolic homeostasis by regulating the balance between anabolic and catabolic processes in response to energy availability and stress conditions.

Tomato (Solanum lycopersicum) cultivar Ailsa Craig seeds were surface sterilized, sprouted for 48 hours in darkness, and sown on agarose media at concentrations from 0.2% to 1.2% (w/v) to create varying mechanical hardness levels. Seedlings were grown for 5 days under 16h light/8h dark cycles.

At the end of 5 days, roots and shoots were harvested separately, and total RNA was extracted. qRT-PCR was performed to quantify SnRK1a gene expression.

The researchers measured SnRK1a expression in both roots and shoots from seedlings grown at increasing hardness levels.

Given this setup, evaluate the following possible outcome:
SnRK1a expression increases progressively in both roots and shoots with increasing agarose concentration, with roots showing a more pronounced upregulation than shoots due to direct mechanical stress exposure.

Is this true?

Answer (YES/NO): NO